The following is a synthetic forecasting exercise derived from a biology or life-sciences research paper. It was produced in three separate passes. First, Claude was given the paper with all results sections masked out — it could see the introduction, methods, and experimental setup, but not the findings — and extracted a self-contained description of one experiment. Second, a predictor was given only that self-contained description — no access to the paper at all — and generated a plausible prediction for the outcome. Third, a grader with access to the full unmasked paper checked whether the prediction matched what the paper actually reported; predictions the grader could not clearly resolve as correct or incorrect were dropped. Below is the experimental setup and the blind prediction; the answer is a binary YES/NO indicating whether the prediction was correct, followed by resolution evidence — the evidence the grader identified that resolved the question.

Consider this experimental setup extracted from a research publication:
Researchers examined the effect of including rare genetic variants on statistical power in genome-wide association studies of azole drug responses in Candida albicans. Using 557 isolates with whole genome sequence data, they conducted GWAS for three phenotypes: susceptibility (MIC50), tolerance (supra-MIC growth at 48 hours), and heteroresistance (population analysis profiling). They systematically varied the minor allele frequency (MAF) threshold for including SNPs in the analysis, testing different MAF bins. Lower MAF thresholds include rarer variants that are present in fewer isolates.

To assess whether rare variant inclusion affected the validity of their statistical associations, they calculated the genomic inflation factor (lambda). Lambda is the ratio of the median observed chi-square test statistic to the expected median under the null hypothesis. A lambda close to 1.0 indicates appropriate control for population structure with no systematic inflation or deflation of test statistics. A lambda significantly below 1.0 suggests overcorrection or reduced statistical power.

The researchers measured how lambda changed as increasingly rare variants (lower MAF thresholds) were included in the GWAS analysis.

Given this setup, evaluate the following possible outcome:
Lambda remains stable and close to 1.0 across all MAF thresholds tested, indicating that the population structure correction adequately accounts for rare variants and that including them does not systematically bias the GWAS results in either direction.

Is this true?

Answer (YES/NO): NO